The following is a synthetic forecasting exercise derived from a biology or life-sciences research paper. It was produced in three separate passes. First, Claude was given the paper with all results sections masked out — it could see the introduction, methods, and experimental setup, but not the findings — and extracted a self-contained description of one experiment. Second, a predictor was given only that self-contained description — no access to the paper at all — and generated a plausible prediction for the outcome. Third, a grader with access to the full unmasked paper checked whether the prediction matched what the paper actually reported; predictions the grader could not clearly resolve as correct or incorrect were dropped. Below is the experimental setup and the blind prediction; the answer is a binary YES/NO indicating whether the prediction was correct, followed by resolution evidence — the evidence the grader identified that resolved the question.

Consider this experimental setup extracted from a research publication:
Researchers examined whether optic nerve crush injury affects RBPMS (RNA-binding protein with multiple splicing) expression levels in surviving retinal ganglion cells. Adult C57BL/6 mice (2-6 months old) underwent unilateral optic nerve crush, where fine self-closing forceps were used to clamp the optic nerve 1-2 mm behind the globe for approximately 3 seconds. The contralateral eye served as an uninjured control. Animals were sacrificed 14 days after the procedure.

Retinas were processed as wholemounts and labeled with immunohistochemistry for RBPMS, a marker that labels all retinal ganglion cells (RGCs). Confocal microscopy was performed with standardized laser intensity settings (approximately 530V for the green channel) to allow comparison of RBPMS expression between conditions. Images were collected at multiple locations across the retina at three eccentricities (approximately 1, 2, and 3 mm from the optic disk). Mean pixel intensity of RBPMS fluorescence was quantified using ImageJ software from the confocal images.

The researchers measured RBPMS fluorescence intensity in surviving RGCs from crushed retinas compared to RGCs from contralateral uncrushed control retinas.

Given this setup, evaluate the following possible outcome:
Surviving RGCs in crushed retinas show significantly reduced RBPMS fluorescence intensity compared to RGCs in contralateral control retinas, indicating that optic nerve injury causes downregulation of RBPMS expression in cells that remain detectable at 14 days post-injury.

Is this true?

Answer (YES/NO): YES